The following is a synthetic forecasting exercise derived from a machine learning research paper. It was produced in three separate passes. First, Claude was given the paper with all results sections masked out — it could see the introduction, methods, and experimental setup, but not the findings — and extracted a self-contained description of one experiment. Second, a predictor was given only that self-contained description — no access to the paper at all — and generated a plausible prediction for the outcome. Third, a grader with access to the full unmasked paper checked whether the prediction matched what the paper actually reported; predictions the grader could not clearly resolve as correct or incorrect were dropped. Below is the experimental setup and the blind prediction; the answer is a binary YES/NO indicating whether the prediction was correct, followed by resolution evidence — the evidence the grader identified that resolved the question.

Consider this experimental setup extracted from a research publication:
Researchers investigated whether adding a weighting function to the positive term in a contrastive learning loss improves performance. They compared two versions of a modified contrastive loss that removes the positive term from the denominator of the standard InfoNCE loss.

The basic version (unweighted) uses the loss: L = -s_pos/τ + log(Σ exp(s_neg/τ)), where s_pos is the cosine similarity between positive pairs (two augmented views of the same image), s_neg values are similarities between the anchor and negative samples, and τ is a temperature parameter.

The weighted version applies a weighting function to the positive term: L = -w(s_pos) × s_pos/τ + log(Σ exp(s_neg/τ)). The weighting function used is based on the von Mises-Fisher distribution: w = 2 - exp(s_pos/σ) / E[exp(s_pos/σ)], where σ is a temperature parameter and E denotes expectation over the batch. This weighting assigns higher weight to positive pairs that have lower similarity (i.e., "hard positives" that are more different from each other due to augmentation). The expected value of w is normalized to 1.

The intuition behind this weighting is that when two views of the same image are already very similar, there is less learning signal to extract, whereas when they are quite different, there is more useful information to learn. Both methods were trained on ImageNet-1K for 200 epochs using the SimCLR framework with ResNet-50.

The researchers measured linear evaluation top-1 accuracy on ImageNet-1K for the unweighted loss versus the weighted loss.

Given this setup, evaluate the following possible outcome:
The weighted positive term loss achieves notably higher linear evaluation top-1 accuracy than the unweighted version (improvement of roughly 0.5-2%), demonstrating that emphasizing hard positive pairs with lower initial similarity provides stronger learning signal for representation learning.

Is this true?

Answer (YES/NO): YES